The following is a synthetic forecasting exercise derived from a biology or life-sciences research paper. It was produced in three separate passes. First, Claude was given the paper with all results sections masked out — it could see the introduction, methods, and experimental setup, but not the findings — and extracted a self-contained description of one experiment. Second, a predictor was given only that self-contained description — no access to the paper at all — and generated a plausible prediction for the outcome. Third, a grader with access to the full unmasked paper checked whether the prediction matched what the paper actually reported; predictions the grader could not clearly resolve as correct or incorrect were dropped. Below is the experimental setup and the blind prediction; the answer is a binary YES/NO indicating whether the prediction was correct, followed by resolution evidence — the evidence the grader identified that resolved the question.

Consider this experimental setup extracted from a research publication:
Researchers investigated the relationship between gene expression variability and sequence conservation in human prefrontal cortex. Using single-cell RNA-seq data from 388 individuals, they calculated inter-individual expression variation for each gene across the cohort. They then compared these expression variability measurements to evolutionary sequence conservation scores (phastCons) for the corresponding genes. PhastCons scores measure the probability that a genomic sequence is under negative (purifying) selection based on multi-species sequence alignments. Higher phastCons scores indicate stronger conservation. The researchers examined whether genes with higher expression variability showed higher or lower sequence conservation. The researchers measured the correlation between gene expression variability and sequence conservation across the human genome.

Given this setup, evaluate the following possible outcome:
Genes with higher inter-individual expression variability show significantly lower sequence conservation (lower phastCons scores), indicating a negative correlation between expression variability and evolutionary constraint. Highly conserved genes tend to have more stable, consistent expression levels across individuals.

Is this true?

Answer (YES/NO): YES